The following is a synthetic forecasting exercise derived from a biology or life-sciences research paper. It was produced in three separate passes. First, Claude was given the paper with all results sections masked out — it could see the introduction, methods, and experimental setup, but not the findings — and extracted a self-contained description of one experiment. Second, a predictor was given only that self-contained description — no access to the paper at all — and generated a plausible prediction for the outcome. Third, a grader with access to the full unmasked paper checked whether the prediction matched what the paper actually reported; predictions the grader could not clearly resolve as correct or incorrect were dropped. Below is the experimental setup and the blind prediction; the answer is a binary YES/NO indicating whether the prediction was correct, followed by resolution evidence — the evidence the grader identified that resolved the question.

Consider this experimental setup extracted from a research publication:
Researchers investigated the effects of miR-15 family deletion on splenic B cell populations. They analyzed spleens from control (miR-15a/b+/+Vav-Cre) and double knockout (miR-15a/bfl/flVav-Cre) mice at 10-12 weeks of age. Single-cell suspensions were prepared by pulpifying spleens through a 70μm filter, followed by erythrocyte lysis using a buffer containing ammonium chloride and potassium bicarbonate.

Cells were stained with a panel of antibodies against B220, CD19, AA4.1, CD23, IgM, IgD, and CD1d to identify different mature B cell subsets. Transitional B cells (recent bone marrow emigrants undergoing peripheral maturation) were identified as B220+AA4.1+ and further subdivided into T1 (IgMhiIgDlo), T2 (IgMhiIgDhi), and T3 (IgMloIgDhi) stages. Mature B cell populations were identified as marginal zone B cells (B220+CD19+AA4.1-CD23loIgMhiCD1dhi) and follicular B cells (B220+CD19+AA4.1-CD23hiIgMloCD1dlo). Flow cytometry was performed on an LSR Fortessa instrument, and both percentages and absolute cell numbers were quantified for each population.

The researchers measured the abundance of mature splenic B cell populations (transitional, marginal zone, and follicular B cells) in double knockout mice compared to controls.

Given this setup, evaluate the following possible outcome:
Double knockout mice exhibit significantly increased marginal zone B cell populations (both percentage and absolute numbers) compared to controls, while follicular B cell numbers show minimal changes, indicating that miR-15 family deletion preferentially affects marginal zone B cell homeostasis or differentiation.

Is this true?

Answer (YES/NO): NO